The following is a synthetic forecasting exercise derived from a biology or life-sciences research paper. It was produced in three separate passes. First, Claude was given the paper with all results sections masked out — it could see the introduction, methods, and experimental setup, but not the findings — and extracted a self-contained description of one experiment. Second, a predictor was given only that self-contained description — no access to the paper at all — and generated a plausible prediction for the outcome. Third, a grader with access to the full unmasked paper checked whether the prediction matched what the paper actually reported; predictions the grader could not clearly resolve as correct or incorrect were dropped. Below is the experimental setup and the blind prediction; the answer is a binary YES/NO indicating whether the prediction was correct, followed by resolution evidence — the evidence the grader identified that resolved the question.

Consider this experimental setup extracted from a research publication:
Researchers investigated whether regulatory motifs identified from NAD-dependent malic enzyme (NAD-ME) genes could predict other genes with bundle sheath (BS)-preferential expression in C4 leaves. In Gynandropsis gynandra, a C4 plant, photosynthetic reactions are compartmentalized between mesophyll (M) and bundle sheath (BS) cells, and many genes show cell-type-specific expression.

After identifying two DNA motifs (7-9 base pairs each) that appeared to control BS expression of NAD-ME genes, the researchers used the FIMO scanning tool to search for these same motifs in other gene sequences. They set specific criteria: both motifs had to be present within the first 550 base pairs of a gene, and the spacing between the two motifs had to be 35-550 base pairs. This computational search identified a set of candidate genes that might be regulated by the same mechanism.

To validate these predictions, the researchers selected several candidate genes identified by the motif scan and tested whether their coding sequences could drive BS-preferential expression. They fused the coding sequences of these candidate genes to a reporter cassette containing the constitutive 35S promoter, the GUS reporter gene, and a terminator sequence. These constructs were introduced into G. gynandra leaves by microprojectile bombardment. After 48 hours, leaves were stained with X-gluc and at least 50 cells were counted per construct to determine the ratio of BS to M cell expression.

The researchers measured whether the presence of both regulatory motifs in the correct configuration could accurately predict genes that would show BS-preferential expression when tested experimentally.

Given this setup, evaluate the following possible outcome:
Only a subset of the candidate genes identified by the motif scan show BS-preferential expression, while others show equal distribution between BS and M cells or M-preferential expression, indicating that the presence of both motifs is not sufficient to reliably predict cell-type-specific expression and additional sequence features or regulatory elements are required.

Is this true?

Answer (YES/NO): NO